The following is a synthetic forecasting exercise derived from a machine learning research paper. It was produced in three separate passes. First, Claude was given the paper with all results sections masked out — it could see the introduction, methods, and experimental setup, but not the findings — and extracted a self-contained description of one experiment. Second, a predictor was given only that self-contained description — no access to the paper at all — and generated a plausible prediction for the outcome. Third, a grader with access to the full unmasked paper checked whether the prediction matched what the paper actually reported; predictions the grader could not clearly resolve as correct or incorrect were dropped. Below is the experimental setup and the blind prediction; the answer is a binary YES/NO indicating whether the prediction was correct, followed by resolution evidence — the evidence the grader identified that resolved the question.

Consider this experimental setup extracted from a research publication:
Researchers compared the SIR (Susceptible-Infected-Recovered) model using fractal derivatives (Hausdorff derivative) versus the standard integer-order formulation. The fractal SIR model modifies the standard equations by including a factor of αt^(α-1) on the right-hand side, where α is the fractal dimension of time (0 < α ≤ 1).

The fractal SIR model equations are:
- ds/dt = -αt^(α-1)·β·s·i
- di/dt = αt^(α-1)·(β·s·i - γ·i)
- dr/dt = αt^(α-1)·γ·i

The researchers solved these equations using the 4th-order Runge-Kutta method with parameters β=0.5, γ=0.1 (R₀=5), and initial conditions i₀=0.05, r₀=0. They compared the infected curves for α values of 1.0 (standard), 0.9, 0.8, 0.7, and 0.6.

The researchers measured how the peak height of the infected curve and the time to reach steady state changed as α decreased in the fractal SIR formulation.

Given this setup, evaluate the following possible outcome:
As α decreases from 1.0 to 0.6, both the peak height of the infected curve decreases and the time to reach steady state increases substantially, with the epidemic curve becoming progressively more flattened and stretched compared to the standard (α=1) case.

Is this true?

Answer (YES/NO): NO